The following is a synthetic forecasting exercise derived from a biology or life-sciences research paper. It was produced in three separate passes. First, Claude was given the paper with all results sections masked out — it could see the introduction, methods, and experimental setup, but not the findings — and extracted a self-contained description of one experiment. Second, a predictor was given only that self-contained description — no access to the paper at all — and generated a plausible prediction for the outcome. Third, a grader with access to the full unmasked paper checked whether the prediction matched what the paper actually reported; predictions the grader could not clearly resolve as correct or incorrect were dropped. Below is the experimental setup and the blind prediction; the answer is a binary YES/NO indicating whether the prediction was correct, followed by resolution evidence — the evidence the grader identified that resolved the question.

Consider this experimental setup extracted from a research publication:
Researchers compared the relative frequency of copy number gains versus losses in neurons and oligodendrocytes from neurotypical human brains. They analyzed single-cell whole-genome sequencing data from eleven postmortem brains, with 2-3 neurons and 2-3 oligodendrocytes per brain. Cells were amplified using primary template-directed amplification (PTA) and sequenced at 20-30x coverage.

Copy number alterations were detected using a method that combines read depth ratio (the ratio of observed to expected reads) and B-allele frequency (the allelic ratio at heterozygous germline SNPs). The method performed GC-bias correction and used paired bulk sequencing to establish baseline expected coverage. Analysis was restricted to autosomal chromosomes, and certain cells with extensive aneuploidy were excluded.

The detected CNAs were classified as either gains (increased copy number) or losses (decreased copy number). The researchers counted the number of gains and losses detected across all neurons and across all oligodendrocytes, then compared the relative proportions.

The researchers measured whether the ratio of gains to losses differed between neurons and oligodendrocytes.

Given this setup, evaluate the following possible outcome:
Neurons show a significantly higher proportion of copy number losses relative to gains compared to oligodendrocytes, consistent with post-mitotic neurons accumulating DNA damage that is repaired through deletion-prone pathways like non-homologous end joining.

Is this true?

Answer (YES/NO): YES